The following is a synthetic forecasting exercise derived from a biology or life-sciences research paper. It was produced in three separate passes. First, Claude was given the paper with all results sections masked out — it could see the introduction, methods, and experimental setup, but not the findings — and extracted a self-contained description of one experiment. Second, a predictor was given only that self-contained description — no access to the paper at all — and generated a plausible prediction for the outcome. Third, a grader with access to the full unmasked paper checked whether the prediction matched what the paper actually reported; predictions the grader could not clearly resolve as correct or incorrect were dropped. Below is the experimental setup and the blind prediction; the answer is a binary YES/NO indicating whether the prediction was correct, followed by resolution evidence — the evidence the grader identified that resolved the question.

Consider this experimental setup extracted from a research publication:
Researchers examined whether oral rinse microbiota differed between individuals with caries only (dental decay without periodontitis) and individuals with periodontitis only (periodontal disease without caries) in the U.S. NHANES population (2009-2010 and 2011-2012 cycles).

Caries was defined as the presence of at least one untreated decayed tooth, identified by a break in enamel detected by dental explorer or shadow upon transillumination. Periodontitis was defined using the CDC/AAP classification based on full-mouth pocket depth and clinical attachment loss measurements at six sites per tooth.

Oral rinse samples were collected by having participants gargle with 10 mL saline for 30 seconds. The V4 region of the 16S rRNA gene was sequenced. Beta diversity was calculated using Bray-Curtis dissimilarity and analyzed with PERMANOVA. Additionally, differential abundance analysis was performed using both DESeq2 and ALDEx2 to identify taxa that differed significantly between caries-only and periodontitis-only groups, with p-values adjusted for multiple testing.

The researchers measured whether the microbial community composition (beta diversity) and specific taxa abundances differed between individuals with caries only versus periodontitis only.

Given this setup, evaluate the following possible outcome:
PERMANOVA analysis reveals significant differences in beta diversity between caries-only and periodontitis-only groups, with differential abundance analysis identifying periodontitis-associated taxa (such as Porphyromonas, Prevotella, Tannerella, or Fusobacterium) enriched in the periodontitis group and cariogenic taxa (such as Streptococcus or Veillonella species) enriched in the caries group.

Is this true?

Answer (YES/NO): NO